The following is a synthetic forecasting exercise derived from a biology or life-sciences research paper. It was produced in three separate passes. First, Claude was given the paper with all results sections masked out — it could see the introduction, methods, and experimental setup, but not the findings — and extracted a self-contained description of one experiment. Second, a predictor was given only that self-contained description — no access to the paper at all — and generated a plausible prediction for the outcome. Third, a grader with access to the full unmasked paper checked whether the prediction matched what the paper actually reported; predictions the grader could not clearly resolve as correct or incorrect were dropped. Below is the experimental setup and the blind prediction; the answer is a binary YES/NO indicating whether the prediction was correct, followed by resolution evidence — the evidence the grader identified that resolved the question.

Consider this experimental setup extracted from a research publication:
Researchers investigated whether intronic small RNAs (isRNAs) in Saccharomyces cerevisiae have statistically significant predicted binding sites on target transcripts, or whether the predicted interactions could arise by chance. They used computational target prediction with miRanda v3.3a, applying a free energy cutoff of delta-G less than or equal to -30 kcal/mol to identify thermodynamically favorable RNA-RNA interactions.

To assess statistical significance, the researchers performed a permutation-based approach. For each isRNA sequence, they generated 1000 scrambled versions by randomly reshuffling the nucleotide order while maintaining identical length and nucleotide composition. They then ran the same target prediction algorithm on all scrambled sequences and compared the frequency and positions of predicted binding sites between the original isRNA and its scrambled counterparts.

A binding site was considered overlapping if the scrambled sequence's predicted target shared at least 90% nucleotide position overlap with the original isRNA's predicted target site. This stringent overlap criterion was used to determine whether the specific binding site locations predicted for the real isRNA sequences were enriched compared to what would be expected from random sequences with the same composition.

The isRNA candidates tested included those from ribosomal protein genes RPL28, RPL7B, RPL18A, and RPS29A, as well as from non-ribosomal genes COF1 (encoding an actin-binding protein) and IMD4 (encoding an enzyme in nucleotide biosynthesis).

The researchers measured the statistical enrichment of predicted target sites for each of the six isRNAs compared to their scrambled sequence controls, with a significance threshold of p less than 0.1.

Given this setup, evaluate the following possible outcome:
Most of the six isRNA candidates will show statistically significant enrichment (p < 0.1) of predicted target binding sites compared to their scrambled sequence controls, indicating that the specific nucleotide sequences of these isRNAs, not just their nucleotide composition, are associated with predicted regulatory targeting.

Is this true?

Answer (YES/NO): YES